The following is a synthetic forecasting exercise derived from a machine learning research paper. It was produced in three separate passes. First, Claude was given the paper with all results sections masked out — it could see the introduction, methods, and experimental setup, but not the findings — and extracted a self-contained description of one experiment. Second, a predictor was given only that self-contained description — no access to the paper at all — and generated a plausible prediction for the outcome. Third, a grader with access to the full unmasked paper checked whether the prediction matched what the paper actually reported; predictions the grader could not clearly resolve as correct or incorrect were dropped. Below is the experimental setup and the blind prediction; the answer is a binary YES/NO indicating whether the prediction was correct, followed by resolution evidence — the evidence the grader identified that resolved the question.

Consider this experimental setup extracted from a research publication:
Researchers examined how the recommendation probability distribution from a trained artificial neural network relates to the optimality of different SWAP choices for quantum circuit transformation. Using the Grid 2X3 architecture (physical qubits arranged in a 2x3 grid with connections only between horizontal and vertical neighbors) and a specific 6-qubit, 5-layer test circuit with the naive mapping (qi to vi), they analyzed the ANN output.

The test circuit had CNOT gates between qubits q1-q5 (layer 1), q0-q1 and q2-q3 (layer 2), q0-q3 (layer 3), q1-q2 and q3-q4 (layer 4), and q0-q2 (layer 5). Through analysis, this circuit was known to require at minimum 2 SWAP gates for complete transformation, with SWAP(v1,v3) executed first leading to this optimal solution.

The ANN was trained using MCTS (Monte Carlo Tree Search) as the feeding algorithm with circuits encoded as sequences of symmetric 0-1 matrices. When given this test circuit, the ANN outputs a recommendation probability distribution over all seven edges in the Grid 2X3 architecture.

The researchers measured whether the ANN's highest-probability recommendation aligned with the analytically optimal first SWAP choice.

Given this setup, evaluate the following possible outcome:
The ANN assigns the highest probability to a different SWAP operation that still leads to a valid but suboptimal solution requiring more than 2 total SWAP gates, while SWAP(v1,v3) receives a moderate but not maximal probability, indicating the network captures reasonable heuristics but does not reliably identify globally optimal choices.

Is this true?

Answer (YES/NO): NO